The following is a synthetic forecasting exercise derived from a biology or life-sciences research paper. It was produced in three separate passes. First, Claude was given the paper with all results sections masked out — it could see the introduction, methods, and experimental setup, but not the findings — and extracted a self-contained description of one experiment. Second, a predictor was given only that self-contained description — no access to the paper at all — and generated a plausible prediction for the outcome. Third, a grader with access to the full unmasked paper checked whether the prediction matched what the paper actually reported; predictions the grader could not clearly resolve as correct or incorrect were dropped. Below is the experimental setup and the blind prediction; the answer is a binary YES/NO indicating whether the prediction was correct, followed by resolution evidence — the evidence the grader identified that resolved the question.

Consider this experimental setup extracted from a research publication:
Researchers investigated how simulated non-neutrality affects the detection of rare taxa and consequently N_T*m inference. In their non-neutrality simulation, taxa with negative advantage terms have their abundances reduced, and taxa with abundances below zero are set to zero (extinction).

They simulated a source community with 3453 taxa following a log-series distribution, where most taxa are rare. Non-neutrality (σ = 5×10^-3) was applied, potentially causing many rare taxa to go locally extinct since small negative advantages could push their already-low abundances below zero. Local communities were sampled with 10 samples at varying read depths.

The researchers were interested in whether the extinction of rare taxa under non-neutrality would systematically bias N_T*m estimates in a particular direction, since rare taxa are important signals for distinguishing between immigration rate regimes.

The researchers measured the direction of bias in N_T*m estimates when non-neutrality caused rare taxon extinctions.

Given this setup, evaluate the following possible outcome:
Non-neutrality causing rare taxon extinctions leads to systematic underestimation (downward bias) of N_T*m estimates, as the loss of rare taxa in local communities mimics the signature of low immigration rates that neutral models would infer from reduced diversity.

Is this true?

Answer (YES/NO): NO